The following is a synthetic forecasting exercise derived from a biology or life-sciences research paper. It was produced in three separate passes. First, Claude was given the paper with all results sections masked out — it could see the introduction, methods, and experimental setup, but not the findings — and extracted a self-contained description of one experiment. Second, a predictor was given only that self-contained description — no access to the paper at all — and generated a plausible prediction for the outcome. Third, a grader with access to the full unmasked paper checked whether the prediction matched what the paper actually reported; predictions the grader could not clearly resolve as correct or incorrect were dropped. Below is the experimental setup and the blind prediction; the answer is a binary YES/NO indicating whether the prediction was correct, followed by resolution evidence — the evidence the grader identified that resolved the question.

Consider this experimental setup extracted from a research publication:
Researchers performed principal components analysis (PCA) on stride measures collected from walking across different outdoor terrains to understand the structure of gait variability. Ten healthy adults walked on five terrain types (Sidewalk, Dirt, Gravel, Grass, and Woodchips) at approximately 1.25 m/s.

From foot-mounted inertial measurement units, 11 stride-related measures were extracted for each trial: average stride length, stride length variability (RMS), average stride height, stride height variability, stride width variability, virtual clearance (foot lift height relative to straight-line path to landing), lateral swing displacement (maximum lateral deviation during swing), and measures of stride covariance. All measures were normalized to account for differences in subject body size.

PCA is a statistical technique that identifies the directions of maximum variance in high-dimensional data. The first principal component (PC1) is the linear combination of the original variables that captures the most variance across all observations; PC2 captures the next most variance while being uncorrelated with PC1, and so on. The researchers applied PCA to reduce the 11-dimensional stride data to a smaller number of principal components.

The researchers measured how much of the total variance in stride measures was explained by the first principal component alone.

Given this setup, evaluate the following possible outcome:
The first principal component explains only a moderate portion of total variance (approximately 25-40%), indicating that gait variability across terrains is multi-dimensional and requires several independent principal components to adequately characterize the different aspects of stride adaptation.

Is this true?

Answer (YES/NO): NO